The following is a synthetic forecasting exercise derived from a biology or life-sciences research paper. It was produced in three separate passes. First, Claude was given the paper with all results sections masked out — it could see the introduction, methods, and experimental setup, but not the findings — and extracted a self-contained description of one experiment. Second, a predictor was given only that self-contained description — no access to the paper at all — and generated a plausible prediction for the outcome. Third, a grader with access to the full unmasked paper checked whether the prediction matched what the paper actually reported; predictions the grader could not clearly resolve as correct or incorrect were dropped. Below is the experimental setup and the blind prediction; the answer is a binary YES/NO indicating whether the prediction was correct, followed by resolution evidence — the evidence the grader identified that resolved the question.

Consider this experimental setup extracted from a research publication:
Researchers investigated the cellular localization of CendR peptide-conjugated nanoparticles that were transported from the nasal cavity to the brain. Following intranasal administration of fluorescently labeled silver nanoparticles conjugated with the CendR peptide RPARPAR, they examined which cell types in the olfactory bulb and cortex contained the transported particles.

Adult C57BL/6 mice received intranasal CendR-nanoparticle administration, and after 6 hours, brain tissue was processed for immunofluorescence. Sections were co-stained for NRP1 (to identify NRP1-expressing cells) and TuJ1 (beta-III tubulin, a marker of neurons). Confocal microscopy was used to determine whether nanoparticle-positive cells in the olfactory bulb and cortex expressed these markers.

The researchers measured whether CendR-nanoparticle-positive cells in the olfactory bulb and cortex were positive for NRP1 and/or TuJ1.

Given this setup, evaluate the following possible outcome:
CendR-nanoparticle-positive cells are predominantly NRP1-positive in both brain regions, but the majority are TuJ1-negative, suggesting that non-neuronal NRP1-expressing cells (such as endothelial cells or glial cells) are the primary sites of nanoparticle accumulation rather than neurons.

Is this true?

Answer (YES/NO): NO